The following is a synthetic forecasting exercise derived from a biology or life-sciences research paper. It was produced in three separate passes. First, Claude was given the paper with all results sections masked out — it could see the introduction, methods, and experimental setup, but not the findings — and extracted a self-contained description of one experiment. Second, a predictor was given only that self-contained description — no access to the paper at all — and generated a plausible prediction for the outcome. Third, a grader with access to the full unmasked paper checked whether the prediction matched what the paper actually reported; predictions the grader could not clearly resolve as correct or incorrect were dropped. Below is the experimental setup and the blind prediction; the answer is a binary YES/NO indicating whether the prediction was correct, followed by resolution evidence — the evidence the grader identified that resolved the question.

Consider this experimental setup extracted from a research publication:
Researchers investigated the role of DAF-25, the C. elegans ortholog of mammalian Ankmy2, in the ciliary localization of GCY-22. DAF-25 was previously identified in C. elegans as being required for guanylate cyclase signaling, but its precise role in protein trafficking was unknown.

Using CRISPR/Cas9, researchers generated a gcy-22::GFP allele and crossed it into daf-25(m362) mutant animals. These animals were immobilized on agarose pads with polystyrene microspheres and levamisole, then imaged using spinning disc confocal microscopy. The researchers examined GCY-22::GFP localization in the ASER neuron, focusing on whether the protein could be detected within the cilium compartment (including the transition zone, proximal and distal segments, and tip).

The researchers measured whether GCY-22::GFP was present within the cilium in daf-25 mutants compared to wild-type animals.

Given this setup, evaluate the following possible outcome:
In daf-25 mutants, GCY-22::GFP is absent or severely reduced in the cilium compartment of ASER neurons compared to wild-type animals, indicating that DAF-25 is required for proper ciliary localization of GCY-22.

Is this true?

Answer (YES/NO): YES